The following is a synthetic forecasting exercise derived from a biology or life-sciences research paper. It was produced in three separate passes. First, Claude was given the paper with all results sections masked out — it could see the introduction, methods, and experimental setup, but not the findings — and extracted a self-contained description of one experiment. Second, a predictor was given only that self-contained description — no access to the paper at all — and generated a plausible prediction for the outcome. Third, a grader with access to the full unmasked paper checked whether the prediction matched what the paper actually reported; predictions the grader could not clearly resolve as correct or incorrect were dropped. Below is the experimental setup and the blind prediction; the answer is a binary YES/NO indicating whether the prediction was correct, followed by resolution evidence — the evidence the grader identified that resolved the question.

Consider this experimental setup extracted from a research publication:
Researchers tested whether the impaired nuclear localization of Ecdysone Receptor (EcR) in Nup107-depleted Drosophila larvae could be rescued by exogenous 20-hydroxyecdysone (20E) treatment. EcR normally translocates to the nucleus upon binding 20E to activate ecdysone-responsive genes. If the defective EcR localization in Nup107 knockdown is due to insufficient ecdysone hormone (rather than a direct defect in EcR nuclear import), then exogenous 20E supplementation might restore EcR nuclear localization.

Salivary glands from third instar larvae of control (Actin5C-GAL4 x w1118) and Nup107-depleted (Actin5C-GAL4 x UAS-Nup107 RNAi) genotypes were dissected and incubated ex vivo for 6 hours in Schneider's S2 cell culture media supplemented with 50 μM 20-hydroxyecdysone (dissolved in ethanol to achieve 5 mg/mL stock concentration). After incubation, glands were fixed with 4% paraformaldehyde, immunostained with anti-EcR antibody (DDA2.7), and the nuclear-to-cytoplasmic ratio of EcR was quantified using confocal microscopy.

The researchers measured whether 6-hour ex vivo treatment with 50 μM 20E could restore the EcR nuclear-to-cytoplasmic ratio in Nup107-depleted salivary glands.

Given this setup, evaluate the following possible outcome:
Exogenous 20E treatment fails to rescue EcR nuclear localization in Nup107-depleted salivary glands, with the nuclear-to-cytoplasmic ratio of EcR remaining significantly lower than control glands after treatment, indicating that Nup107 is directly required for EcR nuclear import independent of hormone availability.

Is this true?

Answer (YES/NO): NO